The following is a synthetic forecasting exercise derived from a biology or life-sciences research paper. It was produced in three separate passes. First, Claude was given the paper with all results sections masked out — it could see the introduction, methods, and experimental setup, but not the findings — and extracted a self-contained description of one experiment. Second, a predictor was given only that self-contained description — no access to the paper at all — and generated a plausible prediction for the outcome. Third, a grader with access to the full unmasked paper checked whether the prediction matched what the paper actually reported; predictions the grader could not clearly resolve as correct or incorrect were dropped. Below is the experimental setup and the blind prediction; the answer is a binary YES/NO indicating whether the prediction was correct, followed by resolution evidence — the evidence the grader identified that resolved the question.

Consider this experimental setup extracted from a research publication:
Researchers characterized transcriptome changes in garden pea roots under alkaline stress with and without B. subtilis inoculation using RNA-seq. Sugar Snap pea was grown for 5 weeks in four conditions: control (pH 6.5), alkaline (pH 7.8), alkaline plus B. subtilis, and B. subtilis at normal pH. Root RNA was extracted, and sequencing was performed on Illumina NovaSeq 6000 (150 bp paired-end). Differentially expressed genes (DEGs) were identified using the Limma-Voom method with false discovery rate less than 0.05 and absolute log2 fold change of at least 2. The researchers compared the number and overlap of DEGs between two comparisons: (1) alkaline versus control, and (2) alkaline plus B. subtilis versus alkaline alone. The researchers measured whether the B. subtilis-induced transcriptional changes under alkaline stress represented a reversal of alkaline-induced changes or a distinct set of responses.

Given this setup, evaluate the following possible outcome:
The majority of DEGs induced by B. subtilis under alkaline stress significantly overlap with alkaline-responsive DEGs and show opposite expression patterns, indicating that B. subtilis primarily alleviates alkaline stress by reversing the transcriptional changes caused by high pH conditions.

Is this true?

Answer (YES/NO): NO